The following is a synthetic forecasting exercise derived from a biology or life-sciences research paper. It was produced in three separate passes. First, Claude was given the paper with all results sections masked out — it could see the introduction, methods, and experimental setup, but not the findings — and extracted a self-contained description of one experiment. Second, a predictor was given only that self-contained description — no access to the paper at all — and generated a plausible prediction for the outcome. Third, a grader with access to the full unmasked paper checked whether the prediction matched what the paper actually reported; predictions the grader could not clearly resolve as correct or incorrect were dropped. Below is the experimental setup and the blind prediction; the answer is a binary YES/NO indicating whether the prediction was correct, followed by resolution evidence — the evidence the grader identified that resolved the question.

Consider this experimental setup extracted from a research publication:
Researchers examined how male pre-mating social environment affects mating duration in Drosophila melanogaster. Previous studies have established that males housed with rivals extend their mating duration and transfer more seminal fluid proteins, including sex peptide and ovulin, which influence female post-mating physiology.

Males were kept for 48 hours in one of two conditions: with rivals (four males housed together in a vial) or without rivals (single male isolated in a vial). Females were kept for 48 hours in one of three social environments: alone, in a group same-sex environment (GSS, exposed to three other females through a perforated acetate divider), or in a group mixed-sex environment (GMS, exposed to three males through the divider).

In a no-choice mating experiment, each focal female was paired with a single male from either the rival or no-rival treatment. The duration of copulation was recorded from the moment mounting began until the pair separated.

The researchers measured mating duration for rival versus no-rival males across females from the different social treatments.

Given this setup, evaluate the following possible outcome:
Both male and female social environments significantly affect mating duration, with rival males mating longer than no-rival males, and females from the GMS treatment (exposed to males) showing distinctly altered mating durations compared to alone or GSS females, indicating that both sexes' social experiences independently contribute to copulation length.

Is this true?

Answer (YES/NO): NO